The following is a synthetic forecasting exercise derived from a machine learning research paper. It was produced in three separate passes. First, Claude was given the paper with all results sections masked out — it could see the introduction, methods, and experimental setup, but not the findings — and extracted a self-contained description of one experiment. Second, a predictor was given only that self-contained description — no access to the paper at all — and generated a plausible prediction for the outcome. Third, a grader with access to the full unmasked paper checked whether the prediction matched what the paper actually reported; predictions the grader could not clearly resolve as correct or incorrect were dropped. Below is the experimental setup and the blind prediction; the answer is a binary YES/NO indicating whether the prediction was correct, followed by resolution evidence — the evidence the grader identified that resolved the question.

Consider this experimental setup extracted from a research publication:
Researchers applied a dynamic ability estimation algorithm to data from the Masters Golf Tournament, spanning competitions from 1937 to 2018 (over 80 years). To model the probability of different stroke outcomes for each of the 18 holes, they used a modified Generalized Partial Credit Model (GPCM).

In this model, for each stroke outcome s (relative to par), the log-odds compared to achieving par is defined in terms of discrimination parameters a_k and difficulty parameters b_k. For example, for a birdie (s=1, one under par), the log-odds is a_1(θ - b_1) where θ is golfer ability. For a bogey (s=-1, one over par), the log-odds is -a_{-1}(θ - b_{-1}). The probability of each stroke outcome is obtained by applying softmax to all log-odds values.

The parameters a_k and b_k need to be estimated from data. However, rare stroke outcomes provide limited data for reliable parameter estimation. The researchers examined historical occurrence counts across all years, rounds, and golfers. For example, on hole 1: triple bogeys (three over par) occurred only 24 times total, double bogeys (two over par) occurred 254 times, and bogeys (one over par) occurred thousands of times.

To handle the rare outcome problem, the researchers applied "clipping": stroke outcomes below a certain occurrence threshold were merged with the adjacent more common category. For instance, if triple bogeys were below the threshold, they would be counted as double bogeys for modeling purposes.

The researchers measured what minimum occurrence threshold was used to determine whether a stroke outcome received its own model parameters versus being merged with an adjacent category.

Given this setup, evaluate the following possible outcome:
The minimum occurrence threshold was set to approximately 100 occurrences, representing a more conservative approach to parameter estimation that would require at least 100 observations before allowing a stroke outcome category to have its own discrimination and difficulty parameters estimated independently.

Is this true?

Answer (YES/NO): YES